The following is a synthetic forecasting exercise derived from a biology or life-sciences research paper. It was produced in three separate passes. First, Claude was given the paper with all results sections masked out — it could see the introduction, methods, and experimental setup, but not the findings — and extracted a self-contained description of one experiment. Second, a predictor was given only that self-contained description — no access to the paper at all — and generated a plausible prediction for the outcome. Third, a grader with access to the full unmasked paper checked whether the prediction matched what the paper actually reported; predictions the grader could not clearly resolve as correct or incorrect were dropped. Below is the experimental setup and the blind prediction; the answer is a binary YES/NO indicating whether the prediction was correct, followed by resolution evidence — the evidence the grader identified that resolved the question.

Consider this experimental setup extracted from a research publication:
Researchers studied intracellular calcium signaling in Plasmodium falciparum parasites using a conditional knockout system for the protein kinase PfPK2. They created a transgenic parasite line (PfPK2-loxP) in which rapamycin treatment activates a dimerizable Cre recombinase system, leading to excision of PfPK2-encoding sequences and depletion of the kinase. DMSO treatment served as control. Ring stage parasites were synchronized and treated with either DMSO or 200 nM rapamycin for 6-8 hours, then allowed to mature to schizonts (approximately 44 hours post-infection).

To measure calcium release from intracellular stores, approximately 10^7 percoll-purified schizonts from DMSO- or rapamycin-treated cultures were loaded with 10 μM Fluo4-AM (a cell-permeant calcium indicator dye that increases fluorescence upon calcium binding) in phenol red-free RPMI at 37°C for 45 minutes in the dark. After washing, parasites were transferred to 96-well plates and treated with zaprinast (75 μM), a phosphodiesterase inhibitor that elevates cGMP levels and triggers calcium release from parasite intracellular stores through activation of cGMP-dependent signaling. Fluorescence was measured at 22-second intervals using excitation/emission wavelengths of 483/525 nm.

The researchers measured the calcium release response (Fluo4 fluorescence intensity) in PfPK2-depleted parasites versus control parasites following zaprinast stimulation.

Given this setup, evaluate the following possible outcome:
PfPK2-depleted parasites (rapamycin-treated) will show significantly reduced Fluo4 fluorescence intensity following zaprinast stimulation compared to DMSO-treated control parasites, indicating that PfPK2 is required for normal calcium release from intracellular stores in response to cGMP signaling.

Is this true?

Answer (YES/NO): YES